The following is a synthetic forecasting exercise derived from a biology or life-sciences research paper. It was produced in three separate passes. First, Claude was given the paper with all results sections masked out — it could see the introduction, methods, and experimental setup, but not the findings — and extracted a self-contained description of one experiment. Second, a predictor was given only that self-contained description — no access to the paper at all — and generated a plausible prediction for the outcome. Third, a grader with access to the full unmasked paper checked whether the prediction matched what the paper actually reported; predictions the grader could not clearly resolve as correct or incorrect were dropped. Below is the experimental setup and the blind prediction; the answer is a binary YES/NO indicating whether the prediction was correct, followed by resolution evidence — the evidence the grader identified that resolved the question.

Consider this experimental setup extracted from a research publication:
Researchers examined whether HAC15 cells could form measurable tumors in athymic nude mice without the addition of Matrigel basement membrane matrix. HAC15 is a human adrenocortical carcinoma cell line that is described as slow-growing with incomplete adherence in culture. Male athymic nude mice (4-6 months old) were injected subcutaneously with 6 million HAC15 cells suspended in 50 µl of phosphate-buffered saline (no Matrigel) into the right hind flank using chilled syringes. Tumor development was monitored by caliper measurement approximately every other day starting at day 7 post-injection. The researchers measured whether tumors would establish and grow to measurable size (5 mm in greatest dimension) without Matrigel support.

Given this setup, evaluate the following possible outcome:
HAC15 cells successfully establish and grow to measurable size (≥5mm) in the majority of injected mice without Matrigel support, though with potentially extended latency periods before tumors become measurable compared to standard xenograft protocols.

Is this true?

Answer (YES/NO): YES